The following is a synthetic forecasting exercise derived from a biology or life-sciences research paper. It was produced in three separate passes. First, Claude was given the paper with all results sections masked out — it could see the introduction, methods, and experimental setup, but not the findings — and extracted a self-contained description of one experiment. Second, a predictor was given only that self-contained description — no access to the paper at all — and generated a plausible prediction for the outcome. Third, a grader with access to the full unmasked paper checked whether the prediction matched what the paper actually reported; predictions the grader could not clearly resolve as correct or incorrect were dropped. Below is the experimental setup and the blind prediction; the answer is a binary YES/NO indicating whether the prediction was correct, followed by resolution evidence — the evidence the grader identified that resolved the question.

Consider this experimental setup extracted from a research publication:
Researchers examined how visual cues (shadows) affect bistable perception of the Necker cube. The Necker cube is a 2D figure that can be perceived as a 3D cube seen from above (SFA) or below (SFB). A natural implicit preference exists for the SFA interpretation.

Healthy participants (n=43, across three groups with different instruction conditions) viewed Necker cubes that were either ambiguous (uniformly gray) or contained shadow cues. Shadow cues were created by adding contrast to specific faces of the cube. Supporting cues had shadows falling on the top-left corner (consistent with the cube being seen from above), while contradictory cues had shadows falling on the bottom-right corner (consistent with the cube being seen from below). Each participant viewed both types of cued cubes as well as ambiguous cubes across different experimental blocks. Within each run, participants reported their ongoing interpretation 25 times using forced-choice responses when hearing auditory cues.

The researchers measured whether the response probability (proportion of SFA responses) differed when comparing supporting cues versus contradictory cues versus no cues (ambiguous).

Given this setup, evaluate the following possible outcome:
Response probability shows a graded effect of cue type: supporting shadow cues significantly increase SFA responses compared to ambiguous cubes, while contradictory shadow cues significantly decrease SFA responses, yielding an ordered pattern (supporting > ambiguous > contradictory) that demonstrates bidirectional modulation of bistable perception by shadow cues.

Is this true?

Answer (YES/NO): YES